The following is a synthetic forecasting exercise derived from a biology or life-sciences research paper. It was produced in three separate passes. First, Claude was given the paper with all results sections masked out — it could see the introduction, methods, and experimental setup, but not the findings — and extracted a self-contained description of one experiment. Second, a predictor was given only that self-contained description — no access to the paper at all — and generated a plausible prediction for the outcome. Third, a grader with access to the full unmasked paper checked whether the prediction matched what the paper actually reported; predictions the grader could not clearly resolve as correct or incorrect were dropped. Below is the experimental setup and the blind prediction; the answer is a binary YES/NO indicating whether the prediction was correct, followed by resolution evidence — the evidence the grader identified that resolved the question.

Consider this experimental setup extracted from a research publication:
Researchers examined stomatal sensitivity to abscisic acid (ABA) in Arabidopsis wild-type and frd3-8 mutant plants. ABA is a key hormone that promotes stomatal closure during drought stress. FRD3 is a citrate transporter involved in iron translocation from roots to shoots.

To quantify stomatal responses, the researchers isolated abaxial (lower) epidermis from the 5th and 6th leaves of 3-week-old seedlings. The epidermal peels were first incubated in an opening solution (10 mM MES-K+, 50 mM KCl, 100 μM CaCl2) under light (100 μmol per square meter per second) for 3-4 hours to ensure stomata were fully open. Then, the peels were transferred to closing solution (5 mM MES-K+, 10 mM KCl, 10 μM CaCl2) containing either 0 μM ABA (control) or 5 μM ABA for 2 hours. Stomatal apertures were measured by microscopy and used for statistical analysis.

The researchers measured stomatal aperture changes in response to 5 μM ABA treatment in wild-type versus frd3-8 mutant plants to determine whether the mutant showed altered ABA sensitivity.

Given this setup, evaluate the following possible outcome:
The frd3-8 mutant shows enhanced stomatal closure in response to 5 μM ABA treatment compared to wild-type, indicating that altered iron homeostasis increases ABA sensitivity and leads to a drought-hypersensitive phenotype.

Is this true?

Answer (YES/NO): NO